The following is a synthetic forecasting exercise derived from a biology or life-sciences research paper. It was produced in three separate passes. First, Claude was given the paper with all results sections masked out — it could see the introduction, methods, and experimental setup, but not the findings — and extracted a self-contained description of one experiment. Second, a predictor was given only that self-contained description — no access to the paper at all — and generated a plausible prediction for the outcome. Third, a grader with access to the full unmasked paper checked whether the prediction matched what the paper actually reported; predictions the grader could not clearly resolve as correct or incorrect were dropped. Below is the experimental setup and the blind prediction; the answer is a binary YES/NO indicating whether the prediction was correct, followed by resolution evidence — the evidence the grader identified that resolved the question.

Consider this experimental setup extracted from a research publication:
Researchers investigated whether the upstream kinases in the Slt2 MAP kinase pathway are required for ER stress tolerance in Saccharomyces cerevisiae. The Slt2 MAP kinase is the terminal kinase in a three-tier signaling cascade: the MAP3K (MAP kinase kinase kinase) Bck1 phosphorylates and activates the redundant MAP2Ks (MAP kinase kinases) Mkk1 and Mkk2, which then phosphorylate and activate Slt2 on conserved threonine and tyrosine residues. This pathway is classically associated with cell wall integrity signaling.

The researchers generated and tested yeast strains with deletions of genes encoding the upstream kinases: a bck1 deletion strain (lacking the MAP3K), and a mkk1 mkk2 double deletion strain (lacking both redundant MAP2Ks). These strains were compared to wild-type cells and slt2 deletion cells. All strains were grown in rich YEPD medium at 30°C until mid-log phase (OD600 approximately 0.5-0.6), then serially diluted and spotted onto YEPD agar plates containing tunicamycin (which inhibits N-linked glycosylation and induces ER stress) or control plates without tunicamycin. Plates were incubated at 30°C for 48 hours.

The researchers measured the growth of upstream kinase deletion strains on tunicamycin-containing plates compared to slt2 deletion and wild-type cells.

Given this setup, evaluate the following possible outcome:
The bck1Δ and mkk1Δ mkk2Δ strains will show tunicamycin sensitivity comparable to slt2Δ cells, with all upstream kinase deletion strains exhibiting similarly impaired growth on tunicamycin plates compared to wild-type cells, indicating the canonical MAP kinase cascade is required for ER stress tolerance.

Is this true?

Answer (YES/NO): YES